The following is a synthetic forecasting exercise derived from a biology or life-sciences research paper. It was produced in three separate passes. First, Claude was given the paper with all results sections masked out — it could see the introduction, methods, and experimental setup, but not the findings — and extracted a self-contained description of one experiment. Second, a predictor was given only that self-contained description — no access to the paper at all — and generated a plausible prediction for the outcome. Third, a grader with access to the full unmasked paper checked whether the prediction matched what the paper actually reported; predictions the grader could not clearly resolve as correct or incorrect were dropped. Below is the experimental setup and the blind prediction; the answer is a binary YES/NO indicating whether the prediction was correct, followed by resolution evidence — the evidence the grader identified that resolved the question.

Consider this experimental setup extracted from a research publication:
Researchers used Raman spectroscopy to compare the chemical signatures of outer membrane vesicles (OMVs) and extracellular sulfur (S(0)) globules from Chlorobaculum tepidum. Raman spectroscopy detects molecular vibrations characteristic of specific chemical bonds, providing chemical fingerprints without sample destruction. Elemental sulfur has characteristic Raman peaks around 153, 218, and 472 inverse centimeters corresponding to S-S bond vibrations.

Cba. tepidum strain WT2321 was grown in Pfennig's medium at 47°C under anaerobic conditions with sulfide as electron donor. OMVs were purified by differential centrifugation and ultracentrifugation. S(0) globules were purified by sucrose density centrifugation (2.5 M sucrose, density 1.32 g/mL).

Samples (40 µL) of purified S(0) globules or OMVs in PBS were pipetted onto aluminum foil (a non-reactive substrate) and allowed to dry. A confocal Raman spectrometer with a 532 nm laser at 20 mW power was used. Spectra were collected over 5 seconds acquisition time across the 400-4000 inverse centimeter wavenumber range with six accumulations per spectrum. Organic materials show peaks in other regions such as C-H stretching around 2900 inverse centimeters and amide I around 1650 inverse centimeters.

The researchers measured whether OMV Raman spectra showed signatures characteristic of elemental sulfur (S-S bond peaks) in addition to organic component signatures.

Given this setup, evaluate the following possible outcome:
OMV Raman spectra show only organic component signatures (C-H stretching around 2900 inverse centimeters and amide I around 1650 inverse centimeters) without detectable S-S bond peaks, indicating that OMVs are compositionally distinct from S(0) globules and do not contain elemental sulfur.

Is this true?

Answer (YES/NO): NO